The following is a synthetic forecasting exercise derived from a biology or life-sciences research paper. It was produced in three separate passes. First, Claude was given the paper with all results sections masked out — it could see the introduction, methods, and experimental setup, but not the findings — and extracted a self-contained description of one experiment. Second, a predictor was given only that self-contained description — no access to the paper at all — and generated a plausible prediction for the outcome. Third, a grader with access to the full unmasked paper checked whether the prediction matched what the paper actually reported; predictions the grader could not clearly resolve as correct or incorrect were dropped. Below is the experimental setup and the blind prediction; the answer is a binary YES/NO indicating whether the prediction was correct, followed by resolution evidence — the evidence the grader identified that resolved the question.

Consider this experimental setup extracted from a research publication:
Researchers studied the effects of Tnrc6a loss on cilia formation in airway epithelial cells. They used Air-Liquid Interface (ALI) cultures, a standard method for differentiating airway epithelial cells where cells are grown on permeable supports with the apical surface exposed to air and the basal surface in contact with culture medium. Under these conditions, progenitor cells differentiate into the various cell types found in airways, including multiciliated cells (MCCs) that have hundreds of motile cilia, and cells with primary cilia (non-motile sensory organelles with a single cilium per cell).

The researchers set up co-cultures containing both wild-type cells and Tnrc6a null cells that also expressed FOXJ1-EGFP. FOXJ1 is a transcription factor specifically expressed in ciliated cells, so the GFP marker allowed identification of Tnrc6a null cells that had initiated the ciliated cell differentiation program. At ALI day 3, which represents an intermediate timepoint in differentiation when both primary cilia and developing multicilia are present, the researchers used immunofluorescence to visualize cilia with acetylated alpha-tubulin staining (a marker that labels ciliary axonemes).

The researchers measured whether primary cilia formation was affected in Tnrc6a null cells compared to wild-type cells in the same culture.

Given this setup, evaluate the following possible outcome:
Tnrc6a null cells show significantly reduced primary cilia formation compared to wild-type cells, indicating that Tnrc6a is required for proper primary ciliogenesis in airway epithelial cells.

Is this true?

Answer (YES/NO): NO